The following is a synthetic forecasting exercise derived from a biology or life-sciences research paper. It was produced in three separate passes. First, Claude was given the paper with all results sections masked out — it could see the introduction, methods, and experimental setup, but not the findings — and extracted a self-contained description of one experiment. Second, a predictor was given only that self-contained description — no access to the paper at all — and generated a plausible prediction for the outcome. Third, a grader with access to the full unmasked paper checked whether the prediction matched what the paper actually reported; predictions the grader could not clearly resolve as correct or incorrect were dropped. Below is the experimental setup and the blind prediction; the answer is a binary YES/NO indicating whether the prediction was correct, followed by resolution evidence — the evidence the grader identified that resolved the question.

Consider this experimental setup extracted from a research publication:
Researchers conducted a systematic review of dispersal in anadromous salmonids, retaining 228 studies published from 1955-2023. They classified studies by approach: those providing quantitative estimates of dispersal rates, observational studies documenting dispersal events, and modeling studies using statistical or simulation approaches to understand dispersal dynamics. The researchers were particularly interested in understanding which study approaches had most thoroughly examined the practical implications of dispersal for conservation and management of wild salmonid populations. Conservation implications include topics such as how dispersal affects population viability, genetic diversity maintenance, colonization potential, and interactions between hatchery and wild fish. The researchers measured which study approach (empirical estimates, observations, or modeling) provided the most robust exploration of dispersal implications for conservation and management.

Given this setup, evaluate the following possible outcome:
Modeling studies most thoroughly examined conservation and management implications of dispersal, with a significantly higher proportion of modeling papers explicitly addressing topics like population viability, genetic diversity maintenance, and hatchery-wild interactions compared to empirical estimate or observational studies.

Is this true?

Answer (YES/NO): YES